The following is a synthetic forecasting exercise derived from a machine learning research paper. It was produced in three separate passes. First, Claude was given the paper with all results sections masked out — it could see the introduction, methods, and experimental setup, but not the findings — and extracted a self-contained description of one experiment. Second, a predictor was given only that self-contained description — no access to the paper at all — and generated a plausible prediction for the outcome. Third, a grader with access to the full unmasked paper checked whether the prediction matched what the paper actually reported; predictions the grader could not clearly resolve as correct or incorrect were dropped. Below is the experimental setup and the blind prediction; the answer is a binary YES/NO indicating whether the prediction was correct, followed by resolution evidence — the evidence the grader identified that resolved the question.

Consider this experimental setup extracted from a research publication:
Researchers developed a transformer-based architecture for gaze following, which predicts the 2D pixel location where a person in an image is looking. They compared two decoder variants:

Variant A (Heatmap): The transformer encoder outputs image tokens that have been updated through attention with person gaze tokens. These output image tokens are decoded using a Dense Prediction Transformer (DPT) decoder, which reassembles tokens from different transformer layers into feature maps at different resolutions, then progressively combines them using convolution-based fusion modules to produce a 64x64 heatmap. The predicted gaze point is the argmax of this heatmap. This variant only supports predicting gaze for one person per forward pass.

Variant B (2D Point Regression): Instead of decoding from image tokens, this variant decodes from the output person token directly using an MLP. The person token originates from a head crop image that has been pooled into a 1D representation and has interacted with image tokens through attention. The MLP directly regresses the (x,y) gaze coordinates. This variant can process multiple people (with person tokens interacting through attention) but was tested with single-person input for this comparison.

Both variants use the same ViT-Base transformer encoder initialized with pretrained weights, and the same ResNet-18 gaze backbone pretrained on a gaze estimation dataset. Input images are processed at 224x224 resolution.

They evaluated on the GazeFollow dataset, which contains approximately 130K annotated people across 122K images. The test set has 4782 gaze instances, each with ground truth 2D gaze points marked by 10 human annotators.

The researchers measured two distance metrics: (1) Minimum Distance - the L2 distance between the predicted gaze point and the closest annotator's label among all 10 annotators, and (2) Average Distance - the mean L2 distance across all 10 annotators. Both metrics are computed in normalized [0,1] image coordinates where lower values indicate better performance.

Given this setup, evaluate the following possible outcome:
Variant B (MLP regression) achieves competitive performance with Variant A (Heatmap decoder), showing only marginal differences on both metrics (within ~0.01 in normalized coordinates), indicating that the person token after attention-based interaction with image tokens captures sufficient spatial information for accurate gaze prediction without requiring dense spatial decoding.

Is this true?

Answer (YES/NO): YES